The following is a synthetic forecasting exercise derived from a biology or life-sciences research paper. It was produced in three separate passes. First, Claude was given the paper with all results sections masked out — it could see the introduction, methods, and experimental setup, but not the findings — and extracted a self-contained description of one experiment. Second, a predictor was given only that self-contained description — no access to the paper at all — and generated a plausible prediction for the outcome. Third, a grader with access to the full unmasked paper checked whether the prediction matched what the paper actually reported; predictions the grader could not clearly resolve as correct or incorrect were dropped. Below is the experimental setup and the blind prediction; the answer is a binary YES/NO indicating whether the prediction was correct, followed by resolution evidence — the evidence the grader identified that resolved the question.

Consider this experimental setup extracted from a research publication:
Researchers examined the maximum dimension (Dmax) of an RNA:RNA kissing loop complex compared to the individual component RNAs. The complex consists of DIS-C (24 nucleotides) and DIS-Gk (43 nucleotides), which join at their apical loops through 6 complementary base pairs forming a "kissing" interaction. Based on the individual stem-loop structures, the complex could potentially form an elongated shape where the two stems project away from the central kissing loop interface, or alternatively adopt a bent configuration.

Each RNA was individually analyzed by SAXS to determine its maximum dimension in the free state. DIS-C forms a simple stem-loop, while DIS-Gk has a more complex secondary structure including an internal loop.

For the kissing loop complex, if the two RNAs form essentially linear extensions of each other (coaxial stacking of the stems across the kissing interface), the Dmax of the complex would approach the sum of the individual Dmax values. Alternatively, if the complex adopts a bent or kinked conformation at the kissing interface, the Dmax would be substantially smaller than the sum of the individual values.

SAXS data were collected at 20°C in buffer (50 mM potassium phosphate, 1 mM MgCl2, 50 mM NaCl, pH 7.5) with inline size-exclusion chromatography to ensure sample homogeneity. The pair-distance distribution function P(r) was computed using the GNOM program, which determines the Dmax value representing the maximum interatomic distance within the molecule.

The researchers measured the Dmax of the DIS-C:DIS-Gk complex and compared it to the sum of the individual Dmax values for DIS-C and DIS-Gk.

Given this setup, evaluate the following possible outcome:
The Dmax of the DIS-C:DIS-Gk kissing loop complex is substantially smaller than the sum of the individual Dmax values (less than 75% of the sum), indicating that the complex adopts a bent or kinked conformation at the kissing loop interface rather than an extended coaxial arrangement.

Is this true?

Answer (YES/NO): NO